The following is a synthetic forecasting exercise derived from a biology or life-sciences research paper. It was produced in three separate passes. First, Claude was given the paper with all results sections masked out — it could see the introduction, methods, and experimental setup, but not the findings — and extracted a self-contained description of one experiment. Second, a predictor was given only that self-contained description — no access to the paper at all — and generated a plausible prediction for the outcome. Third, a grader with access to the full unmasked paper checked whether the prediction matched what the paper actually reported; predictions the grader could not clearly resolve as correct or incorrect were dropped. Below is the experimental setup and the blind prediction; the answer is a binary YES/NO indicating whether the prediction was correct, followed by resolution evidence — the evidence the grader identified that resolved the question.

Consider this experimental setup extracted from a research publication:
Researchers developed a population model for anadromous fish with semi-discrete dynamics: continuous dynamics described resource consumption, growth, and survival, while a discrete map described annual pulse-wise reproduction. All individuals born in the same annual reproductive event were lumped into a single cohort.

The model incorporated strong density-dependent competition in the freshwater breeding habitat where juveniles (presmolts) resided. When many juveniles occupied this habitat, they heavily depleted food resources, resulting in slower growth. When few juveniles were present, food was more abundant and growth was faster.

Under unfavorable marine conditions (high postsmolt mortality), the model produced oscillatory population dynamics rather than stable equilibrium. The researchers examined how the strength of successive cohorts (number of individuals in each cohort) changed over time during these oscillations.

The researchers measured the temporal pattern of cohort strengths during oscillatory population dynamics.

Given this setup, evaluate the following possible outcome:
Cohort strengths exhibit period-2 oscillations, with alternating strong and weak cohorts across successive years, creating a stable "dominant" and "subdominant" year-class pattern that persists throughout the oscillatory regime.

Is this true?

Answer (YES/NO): YES